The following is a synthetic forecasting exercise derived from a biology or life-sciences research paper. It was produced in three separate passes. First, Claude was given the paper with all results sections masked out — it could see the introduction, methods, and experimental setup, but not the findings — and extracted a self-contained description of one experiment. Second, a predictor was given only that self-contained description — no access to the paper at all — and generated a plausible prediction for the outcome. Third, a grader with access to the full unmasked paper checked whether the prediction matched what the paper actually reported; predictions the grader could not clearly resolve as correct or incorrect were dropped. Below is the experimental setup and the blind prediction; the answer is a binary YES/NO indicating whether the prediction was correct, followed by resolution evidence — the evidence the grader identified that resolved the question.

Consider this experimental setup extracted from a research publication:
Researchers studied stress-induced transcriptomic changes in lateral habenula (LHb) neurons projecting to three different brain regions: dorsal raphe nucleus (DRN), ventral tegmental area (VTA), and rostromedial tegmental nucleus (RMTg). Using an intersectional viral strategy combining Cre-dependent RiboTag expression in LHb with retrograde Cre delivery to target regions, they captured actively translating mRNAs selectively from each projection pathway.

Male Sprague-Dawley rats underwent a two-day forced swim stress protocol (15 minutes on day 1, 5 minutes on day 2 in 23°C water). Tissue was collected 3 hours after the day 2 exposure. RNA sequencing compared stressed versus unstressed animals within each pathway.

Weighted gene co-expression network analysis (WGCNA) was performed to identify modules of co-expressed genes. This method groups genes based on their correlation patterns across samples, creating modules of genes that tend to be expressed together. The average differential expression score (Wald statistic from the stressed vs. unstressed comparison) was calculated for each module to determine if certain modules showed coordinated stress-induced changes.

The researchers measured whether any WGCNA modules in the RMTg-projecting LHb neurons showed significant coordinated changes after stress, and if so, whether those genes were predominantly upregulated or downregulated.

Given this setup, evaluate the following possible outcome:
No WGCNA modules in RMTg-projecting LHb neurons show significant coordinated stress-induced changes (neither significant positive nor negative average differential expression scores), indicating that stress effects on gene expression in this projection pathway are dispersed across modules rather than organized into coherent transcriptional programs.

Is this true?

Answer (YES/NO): NO